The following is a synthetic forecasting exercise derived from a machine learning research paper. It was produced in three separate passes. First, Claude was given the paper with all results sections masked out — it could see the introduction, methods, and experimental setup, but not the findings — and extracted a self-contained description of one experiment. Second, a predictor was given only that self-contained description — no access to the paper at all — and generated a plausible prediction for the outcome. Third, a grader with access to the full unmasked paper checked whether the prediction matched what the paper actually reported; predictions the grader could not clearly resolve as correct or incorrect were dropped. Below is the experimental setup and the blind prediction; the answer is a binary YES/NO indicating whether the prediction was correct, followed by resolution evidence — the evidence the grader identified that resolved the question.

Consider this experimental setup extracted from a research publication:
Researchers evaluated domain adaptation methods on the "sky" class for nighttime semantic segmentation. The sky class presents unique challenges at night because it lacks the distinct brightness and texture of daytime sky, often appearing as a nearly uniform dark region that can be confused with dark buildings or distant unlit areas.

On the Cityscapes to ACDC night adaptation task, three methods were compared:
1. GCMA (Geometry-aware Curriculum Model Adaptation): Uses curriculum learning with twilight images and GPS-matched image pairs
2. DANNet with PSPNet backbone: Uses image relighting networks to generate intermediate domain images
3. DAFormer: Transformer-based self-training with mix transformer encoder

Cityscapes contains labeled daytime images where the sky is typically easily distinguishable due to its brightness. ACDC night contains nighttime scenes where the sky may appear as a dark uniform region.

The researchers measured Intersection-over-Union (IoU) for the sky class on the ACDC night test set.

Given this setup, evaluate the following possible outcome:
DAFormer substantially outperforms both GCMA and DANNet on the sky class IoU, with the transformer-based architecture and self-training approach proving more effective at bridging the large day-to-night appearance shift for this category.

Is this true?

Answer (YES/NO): NO